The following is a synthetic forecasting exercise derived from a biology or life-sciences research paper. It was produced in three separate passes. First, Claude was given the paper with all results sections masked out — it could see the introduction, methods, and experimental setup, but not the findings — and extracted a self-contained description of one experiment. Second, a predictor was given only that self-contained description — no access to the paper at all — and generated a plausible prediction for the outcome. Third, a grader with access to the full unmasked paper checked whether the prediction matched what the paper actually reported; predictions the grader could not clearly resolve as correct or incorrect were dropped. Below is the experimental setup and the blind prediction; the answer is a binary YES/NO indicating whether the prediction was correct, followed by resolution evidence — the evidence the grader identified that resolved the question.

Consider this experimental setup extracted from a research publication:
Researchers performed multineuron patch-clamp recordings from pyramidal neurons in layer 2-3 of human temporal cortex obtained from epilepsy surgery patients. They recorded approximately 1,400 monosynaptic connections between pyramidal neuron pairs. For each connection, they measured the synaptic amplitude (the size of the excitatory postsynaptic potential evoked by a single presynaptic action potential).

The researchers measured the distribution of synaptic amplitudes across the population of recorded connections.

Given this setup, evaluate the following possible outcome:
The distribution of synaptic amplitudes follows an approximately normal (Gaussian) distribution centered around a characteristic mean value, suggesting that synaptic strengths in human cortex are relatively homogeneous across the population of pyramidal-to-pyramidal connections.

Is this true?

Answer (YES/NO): NO